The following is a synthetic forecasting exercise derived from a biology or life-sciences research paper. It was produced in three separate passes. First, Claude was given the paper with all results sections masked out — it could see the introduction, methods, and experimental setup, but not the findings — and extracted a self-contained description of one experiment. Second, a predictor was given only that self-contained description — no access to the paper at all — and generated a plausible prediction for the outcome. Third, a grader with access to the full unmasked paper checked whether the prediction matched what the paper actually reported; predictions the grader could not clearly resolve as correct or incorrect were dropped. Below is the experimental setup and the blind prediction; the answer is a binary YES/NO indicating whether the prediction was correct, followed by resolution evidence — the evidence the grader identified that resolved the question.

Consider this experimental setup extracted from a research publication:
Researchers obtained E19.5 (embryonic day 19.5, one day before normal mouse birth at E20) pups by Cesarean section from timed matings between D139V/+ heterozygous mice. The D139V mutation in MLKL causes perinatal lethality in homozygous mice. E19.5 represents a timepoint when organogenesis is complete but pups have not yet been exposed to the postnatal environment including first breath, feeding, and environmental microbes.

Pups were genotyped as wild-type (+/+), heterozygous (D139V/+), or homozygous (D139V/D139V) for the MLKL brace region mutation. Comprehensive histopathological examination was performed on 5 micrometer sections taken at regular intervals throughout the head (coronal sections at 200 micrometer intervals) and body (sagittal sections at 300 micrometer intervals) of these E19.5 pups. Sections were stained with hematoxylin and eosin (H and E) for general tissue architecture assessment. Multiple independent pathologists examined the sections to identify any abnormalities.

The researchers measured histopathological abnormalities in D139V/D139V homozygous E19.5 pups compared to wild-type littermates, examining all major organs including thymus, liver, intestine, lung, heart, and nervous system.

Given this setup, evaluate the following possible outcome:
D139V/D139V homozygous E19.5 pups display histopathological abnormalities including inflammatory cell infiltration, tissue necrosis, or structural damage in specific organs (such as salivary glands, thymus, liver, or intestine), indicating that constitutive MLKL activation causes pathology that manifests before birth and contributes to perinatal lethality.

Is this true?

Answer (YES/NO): NO